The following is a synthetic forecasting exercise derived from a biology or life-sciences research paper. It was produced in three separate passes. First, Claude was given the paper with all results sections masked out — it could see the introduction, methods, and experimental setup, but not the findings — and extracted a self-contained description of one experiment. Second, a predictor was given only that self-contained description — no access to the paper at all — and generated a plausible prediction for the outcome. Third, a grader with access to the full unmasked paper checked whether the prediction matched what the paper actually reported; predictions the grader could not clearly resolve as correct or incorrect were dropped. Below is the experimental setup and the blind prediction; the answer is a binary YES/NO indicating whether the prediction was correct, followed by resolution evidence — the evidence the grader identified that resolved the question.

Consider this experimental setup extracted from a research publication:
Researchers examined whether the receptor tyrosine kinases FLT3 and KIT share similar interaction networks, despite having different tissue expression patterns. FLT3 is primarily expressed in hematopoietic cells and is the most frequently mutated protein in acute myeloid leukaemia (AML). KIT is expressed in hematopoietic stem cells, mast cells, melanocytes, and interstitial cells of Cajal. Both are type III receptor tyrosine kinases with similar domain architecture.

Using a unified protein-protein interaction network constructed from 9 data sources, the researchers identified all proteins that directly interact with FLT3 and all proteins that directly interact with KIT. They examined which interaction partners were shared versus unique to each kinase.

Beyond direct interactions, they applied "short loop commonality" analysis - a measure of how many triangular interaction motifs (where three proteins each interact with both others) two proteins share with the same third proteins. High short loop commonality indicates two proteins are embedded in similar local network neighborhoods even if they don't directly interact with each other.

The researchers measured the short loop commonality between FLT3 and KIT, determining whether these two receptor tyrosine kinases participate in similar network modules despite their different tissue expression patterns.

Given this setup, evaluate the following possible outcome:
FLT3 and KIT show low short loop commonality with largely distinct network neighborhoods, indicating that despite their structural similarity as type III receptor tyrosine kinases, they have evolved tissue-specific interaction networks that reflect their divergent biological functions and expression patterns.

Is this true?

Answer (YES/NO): NO